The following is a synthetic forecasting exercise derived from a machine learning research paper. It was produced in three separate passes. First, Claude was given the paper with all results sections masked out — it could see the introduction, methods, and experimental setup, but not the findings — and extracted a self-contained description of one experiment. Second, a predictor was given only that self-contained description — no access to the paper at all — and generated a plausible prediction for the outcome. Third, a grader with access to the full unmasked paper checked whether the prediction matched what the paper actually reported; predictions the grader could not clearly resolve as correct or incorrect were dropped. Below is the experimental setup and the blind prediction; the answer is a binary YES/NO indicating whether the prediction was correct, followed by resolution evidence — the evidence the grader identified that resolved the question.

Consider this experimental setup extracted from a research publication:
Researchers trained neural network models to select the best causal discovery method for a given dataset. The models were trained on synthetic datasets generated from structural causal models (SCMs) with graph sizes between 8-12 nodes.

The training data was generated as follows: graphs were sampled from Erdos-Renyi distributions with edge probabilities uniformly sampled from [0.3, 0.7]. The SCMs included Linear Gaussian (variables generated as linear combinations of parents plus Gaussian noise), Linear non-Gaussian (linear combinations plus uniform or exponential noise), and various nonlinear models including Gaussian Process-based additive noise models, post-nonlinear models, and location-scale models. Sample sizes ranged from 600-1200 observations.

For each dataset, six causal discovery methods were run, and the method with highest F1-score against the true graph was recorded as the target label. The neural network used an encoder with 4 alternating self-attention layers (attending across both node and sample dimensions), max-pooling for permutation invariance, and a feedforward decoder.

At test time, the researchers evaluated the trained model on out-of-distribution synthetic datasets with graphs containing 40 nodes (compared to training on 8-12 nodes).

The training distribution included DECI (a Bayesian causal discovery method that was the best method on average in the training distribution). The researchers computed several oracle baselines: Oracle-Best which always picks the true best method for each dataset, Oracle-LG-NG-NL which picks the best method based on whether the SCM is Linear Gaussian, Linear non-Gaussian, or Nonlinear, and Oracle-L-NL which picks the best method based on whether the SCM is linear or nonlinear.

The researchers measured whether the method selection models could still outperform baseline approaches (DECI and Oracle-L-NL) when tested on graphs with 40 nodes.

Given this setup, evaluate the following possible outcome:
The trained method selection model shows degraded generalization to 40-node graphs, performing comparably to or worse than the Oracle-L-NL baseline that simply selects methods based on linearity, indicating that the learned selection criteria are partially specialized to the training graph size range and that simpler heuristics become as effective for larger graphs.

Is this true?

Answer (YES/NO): NO